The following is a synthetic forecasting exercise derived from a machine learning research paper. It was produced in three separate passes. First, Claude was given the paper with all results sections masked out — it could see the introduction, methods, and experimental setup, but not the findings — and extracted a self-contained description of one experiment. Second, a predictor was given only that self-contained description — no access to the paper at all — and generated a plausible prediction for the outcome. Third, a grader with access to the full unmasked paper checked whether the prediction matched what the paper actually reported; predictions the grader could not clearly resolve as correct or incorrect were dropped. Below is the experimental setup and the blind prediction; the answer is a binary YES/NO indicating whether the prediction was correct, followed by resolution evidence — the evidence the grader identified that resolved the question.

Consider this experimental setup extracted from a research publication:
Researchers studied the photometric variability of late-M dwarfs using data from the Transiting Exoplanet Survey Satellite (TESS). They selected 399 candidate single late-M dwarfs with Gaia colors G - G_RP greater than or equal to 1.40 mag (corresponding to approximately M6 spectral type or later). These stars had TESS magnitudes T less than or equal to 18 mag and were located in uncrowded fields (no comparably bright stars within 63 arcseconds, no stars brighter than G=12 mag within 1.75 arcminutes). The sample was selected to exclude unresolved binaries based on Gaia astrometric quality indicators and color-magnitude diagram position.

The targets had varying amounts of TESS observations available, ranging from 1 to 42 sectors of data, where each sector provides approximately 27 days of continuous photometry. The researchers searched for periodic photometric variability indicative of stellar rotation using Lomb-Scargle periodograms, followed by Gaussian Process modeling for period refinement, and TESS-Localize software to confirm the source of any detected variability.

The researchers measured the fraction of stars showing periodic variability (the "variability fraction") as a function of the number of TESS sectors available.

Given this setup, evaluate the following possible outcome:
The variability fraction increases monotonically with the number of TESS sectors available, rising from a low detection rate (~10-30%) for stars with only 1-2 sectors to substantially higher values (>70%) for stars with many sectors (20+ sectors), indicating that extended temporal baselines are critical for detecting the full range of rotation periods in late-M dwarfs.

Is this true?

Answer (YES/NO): NO